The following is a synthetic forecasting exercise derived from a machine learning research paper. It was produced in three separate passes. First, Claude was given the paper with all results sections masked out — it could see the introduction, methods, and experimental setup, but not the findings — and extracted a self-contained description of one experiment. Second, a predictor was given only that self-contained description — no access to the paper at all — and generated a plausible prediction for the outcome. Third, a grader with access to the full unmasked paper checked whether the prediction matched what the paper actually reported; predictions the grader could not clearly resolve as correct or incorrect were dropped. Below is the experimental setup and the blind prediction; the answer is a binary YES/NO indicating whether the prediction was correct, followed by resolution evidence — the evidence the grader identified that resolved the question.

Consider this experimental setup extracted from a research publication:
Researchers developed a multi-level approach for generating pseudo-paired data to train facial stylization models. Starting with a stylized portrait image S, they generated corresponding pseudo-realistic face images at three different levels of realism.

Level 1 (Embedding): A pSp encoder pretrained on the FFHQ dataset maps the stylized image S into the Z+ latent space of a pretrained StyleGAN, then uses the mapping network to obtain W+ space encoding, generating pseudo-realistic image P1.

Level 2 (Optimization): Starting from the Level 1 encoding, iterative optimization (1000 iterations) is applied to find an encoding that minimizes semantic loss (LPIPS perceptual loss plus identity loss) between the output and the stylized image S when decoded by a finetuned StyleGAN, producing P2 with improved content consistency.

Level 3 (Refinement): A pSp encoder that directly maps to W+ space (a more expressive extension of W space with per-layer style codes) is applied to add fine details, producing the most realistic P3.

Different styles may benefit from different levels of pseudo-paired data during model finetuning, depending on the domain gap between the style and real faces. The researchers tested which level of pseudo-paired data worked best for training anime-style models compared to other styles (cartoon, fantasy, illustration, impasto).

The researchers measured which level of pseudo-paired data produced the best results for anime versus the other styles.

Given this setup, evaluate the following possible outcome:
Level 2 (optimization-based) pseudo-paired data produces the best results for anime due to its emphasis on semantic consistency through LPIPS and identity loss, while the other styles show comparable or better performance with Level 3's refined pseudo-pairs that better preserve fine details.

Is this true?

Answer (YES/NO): NO